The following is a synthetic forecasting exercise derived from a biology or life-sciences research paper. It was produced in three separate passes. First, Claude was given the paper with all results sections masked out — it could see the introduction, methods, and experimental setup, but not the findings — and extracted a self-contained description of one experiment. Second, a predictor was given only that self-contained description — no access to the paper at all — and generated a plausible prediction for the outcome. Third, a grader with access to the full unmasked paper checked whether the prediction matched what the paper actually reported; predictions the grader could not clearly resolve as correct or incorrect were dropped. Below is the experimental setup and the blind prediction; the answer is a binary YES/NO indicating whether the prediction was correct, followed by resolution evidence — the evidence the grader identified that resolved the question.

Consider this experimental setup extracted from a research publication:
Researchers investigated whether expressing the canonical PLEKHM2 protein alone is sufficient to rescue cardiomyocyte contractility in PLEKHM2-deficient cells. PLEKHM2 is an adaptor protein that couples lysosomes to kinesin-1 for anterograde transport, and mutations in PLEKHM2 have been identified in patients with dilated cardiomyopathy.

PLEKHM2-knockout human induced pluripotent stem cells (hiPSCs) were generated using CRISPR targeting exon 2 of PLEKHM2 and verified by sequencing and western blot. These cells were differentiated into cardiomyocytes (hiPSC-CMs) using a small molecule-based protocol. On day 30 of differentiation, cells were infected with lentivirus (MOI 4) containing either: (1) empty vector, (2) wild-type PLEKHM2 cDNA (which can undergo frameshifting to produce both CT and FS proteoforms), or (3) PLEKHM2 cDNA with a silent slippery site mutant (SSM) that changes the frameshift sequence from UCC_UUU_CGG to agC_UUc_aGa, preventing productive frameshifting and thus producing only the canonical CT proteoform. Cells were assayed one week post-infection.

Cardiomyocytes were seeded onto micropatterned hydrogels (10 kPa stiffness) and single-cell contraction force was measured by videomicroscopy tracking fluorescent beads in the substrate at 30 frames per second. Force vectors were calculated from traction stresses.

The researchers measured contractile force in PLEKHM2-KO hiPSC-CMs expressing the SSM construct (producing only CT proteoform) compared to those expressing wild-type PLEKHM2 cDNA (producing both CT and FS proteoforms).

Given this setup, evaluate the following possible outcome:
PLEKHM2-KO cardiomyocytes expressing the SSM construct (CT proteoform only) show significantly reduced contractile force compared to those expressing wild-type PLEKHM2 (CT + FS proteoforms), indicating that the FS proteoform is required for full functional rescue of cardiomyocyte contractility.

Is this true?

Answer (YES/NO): YES